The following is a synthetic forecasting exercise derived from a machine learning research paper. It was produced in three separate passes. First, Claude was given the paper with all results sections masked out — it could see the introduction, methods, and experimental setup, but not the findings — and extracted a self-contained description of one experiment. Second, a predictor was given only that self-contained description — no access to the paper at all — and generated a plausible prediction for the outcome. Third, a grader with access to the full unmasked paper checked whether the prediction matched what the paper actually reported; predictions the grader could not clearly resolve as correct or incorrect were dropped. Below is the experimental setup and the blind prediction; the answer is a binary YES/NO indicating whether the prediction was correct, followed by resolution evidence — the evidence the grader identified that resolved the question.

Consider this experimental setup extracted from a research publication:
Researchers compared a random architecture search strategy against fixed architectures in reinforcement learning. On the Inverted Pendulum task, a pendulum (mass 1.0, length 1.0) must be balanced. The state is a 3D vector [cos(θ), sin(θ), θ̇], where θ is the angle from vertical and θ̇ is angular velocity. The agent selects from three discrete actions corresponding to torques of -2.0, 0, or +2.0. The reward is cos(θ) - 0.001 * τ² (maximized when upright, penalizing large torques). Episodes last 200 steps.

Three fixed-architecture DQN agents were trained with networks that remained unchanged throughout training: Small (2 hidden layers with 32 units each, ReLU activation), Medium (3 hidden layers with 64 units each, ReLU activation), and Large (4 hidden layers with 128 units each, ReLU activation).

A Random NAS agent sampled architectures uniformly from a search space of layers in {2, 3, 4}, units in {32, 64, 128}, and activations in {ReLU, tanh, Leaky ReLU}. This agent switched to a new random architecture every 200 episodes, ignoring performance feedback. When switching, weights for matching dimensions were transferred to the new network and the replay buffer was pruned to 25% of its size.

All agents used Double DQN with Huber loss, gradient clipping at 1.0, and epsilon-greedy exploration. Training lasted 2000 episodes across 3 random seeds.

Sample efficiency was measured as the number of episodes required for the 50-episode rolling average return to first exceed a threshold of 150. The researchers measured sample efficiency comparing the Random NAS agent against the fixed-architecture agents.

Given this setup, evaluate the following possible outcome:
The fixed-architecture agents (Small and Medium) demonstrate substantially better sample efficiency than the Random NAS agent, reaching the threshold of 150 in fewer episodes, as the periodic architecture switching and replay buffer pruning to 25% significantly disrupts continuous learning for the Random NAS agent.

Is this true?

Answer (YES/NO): YES